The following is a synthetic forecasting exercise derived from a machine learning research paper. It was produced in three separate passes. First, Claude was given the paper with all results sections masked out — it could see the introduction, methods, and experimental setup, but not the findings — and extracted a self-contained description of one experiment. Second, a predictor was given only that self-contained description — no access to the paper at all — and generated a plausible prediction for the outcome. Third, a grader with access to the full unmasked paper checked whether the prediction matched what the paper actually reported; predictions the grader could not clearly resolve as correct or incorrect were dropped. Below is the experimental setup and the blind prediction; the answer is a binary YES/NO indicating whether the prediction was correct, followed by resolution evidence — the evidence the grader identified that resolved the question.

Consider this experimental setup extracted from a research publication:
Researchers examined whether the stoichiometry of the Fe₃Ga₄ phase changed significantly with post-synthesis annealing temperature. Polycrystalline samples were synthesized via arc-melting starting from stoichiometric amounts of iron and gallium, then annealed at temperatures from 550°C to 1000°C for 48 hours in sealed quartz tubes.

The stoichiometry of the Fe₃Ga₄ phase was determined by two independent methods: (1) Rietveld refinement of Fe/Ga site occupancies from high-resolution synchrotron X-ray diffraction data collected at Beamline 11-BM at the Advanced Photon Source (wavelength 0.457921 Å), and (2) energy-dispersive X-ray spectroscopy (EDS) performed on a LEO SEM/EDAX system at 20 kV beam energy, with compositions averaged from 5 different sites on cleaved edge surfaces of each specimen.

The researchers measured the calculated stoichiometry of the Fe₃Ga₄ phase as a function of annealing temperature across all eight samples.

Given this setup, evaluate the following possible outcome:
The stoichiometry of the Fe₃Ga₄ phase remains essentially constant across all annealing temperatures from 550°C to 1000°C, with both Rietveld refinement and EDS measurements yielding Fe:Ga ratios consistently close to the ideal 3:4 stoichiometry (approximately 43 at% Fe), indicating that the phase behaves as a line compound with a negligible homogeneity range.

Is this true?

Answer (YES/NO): YES